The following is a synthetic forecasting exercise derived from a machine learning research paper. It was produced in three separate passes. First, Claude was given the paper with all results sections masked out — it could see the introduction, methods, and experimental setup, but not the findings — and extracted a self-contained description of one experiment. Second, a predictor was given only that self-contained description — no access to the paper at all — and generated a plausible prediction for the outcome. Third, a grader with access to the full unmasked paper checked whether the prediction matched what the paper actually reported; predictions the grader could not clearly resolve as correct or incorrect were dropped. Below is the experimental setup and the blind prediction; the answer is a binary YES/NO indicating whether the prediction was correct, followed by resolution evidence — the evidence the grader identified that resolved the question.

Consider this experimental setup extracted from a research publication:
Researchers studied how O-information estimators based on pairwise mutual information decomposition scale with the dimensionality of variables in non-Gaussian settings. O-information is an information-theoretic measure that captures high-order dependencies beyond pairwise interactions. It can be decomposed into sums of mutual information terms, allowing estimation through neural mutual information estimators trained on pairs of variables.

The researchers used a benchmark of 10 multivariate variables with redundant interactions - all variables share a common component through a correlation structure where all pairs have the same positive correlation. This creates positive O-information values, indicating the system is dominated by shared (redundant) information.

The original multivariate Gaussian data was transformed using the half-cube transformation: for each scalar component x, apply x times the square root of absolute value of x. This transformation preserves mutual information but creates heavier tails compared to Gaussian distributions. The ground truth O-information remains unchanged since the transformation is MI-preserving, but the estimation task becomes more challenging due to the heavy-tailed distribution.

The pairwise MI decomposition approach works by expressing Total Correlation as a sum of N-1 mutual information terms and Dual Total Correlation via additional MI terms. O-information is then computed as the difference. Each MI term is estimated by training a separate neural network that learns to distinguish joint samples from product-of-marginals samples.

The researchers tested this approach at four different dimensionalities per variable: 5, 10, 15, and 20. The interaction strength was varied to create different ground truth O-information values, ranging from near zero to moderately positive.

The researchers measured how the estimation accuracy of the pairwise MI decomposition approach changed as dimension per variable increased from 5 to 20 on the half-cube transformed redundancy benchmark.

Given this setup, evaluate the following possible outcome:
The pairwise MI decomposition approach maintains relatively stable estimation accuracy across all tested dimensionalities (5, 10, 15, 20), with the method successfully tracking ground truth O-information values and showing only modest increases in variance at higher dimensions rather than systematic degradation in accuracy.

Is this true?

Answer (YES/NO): NO